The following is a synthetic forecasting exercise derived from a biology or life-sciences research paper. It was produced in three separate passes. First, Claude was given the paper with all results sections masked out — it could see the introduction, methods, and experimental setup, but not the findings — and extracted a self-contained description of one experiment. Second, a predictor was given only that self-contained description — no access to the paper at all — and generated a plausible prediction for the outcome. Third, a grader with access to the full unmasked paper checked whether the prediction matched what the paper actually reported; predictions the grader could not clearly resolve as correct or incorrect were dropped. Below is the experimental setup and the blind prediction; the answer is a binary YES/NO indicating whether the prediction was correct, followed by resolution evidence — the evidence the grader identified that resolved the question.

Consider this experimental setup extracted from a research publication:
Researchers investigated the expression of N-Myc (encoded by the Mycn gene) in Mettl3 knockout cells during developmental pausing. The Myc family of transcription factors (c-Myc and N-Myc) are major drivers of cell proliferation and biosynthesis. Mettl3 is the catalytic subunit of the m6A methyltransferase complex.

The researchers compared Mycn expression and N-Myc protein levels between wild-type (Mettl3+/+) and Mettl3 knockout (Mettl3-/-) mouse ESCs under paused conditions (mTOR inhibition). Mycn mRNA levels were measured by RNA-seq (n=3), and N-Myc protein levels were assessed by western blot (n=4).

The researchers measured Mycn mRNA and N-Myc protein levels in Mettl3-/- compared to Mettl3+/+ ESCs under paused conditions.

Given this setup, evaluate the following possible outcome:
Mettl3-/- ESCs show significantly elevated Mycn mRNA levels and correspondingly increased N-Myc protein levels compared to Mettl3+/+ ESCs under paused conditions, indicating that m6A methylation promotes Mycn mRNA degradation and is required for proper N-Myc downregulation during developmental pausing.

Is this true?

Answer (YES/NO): YES